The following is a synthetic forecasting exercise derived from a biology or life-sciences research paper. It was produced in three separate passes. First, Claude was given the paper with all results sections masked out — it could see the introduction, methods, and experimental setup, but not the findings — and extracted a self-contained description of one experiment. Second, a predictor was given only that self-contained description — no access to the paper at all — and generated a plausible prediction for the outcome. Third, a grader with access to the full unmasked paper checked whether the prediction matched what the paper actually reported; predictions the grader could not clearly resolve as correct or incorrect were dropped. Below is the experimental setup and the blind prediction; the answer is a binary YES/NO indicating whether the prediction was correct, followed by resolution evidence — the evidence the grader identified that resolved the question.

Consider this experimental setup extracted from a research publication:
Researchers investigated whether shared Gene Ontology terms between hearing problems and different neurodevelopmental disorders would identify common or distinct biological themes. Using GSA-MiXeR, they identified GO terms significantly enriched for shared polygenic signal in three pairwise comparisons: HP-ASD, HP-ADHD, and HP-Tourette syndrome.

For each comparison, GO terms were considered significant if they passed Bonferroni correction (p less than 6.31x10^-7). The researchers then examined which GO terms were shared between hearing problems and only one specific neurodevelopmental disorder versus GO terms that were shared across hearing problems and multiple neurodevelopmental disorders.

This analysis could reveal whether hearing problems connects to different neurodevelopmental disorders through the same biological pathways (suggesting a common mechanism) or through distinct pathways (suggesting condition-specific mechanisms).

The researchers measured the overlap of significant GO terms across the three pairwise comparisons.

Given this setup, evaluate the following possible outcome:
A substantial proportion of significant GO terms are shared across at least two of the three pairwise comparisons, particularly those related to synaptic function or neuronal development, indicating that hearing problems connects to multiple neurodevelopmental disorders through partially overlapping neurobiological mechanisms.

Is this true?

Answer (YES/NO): NO